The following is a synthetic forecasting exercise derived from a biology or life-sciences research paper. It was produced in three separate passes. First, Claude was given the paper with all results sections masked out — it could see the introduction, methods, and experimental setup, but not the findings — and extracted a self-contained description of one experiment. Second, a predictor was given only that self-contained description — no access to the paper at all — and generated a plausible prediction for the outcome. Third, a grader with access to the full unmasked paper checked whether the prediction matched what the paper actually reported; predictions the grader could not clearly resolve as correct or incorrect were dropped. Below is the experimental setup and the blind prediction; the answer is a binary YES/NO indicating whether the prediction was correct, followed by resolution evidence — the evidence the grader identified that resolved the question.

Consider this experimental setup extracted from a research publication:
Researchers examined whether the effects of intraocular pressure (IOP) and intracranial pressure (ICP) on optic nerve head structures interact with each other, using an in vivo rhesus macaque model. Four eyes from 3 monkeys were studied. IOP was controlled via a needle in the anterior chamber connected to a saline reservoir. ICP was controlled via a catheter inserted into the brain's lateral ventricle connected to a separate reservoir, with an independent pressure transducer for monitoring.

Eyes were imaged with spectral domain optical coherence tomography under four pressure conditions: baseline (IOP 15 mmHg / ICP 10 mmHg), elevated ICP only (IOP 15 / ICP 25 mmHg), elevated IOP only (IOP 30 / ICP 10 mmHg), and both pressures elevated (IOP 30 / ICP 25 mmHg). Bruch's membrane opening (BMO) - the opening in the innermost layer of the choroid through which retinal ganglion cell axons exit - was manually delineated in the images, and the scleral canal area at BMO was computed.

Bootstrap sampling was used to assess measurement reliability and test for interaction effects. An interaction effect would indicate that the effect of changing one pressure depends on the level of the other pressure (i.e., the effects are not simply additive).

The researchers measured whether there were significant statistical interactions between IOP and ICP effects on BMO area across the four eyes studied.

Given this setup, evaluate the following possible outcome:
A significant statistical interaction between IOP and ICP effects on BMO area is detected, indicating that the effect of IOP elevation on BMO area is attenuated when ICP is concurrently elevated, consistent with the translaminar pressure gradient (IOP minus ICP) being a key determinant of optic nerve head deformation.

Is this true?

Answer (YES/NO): NO